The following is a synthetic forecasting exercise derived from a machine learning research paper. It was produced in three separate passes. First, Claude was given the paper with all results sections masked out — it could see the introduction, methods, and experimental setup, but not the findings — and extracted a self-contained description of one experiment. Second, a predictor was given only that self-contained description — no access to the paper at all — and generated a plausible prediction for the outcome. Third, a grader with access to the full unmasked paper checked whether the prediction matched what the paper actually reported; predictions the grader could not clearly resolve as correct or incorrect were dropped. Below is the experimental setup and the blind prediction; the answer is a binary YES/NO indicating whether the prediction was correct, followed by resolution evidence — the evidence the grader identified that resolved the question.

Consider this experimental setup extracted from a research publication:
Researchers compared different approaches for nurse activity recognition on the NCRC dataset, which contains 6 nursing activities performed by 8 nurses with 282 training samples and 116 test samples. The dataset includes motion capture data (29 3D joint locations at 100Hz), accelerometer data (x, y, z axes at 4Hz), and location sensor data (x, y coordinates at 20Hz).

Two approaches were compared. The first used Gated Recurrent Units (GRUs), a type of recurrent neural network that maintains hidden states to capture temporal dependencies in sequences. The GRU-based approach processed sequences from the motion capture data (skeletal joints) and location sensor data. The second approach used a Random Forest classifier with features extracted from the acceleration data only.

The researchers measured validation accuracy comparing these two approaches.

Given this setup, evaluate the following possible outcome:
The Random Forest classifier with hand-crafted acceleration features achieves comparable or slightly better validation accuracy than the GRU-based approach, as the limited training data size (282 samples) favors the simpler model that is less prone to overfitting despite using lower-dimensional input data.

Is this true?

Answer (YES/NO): NO